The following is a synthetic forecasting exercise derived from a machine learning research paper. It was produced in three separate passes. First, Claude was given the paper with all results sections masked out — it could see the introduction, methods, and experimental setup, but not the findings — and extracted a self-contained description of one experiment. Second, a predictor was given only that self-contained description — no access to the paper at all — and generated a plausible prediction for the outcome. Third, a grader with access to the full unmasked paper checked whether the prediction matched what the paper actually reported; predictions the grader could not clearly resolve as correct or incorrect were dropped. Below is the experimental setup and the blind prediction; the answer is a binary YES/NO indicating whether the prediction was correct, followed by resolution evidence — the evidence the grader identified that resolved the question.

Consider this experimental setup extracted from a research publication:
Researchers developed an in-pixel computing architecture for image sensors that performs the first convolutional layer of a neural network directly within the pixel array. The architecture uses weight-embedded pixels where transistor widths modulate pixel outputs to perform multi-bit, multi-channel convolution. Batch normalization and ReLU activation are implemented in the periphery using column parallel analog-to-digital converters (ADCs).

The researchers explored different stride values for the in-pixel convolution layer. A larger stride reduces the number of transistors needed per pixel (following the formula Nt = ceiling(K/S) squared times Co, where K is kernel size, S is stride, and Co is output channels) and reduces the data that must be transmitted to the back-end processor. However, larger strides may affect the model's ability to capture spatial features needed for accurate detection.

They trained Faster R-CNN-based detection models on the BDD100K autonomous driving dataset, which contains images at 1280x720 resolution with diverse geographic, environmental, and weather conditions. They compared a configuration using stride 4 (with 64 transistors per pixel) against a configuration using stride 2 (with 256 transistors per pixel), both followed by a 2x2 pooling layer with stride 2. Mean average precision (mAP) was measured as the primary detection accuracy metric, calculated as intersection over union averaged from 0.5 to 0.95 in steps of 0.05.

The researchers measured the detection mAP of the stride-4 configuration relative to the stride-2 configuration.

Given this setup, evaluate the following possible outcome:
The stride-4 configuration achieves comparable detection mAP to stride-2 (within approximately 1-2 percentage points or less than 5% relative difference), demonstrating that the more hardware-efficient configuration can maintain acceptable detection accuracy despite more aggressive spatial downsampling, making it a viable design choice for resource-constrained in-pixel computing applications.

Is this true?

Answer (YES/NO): NO